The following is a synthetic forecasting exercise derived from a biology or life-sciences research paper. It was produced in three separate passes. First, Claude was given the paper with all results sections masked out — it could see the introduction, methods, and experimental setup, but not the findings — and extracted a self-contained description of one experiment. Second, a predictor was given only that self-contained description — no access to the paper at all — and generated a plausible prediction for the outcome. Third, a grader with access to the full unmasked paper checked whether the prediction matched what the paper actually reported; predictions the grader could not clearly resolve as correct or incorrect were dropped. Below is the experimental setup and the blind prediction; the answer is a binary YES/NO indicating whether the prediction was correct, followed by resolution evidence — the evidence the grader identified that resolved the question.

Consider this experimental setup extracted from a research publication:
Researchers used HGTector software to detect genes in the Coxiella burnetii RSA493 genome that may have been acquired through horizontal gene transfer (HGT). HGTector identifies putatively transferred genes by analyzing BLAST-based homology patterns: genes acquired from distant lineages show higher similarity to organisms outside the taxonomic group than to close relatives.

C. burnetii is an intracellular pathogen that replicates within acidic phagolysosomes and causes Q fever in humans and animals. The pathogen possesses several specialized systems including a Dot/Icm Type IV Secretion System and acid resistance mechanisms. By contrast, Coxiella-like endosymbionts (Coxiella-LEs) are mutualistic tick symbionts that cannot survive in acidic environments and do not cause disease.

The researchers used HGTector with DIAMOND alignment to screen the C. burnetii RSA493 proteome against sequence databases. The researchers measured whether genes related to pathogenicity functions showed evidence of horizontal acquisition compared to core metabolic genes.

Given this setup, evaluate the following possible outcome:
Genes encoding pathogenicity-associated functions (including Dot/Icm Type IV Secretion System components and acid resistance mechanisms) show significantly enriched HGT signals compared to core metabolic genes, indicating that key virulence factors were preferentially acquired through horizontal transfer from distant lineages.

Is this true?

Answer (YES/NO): NO